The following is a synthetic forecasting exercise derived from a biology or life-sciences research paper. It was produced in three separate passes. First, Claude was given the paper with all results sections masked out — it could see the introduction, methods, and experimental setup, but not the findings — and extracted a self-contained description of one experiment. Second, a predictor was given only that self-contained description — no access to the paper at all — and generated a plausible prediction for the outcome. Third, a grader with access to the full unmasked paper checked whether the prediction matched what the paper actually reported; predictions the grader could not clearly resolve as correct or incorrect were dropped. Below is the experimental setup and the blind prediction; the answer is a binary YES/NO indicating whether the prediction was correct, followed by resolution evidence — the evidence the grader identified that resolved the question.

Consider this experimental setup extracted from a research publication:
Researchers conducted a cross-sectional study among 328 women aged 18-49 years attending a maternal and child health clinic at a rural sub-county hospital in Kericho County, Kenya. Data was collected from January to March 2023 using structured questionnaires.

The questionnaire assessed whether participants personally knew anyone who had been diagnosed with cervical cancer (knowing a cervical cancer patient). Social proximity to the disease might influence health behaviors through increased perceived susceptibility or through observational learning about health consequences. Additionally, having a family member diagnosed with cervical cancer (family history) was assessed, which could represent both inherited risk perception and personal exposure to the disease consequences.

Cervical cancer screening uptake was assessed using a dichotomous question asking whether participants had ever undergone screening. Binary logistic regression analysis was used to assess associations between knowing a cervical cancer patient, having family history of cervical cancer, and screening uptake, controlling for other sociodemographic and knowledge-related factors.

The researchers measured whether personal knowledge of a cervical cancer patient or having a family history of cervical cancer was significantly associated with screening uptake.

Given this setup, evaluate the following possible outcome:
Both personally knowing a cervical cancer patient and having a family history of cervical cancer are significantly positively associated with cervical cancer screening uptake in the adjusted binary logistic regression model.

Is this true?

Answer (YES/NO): YES